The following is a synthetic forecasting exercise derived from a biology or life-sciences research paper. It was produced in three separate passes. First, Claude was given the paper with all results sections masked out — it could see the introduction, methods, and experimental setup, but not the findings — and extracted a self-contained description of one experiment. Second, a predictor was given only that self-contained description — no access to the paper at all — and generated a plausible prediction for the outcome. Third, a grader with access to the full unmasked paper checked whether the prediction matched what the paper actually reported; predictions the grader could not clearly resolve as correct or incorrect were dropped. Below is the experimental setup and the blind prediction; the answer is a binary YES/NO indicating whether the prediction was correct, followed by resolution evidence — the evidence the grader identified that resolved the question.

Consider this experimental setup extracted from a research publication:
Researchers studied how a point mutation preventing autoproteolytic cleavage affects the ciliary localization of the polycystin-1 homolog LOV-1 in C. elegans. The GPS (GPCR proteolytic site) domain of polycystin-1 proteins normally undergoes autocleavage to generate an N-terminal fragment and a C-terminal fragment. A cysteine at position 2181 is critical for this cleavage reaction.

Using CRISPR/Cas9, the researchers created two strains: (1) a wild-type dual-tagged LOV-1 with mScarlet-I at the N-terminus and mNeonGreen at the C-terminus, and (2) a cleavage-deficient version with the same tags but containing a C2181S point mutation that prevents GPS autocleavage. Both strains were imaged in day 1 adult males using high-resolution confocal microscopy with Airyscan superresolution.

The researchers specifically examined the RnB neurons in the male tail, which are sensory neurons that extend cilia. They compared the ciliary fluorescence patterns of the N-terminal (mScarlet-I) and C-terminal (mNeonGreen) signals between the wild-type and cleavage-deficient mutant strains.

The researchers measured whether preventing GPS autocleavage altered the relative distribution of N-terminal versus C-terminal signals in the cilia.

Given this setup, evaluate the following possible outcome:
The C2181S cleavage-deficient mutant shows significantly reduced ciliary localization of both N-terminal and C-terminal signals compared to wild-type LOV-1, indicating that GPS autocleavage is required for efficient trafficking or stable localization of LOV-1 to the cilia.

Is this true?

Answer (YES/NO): YES